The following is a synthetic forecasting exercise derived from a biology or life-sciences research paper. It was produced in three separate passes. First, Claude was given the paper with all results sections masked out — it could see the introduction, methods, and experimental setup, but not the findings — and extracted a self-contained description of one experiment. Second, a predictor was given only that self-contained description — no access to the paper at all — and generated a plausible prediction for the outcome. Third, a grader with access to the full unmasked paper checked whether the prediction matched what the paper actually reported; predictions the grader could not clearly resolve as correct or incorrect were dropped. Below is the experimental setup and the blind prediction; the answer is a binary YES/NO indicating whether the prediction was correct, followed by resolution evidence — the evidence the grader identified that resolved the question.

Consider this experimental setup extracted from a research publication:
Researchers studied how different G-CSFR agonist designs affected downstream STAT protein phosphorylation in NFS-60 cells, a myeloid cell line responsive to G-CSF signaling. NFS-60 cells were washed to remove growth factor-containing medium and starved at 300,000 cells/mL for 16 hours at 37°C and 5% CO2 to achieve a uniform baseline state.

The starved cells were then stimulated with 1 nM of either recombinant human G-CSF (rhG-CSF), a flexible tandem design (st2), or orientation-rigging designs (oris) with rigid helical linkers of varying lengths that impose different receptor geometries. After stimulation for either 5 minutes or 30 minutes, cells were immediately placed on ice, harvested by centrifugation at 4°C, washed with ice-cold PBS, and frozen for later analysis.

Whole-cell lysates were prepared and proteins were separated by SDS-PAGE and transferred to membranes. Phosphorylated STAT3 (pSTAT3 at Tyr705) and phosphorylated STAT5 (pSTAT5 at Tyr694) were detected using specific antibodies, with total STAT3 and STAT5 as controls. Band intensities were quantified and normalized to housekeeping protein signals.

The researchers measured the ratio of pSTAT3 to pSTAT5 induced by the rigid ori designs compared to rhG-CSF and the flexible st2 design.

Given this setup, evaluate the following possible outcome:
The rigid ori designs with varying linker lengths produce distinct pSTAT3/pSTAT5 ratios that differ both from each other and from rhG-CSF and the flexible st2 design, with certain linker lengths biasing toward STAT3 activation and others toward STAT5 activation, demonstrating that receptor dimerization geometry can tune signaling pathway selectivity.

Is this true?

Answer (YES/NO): NO